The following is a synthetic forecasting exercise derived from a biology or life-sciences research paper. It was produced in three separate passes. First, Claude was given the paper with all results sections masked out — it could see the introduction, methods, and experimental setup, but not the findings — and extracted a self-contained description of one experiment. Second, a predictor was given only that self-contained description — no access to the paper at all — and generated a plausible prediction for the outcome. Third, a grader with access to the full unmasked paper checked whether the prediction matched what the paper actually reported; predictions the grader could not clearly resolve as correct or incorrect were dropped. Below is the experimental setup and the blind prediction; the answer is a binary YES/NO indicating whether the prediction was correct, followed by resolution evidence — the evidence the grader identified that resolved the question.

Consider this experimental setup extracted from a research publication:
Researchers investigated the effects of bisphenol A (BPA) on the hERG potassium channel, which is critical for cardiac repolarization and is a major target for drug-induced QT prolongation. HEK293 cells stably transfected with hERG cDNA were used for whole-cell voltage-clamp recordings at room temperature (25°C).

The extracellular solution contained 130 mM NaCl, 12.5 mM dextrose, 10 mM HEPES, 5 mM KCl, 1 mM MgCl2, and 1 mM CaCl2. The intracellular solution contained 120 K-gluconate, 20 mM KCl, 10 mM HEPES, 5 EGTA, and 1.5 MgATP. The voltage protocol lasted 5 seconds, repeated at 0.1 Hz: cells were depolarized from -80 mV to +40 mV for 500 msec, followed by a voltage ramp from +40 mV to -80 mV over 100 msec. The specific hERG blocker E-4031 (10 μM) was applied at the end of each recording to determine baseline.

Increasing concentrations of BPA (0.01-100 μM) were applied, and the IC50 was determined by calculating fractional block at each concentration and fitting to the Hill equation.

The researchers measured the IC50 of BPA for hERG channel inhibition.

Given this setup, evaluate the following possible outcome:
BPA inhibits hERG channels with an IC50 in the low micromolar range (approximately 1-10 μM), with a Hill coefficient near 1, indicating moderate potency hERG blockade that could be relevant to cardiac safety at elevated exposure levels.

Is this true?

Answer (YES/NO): NO